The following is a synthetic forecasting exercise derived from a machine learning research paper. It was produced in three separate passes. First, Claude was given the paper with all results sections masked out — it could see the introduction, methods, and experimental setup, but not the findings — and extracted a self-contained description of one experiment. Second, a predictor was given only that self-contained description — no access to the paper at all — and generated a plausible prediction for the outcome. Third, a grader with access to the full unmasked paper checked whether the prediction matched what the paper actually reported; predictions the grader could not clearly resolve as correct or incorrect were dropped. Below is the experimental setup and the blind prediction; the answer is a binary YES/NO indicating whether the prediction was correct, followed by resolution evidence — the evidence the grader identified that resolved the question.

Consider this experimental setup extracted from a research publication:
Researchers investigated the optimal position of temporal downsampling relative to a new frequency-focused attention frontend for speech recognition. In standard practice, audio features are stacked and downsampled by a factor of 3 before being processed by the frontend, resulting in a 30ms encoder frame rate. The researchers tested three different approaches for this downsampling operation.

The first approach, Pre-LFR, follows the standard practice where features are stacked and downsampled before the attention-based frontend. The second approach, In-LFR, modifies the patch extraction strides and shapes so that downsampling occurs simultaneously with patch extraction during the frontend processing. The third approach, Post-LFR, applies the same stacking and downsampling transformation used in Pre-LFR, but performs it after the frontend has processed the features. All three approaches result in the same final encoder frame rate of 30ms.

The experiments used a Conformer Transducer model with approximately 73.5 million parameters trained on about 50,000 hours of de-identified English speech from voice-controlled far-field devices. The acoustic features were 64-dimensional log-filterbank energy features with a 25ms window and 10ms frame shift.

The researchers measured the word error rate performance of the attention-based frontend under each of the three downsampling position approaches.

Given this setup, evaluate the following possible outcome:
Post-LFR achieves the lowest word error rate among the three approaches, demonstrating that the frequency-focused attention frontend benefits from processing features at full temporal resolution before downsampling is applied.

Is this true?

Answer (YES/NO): YES